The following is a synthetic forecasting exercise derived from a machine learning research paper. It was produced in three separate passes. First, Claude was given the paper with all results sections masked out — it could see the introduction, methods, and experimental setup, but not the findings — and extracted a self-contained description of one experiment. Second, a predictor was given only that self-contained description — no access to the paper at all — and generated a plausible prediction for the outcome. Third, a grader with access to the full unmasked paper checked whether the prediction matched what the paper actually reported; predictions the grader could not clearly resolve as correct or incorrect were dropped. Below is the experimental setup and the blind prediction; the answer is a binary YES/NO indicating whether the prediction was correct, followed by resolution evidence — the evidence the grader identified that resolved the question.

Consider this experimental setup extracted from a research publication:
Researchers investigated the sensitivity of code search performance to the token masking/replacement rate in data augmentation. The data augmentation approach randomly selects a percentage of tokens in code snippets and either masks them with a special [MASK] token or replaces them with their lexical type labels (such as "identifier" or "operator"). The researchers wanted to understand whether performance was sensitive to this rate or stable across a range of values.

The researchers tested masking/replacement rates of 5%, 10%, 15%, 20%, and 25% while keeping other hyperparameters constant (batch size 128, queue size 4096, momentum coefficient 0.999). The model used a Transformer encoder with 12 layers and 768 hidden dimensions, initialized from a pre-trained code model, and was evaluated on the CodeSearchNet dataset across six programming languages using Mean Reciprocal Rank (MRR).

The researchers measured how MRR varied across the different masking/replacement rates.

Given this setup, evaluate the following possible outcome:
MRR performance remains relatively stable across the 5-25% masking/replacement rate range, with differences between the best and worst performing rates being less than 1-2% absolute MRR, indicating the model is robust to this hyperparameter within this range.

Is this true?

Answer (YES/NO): NO